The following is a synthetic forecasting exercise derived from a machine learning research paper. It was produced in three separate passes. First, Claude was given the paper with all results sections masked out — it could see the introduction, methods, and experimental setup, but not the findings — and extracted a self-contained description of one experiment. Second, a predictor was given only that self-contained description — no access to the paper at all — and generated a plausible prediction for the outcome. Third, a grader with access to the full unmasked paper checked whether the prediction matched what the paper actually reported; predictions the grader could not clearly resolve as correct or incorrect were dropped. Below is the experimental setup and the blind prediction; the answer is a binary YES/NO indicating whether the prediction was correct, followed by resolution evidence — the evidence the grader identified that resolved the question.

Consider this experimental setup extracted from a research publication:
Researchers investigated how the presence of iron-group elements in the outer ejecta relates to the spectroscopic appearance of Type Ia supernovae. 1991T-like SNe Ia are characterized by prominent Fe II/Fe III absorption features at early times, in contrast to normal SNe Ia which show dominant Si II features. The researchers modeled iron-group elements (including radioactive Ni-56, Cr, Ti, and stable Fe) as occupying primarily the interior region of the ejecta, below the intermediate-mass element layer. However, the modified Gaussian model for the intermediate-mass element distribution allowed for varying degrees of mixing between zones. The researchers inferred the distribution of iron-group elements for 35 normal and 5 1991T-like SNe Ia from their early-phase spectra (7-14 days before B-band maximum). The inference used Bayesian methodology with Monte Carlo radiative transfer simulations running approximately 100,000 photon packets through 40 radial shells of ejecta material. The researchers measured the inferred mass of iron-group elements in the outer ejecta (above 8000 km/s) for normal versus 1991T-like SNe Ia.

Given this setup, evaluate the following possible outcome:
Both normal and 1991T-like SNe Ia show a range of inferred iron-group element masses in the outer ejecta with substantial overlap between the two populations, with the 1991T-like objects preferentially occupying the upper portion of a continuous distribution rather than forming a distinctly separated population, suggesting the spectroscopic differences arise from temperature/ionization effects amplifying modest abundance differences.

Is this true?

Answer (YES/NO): NO